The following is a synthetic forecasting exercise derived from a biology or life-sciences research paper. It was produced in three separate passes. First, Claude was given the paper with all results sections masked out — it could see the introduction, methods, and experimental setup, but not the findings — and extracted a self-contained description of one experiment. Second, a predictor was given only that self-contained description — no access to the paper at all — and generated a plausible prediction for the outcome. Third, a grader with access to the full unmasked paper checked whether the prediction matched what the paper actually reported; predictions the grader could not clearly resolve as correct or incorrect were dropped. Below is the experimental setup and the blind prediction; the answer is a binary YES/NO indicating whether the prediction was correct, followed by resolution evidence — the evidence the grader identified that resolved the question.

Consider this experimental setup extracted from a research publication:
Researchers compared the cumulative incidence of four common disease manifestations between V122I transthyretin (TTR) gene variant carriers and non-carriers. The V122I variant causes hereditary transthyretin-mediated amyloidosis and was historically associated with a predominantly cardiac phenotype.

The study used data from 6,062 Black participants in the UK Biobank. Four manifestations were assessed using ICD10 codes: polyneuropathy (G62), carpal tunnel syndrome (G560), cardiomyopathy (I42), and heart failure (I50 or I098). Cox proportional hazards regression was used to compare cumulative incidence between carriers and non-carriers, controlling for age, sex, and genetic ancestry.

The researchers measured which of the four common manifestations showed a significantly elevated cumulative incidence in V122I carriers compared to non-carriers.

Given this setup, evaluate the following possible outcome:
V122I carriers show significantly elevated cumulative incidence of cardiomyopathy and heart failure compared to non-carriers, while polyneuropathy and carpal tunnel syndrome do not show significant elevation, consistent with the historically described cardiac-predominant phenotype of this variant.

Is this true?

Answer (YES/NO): NO